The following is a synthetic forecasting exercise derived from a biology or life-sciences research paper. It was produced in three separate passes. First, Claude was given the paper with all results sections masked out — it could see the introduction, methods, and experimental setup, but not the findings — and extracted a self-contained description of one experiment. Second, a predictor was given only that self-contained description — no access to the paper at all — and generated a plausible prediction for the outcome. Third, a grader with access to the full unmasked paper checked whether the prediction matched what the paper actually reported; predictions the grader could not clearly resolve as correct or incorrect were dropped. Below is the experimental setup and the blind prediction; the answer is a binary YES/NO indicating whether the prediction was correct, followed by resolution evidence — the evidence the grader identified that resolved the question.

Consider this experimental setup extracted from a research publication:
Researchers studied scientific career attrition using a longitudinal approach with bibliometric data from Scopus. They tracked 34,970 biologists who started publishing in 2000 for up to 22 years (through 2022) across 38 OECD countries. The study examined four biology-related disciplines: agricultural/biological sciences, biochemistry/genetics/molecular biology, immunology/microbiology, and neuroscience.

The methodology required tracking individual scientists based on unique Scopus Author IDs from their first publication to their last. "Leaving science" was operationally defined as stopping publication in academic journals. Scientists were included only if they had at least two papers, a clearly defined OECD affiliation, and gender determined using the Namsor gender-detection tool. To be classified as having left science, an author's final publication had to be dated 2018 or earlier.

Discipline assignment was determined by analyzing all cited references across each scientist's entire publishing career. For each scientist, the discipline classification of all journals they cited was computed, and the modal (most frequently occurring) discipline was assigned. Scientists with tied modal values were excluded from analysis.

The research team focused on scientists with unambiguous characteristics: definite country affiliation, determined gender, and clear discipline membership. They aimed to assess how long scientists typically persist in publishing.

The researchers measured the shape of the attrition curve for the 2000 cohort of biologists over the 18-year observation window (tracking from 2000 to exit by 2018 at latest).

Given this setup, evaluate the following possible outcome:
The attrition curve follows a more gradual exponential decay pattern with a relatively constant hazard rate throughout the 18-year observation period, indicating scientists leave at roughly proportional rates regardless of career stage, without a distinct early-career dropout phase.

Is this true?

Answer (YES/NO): NO